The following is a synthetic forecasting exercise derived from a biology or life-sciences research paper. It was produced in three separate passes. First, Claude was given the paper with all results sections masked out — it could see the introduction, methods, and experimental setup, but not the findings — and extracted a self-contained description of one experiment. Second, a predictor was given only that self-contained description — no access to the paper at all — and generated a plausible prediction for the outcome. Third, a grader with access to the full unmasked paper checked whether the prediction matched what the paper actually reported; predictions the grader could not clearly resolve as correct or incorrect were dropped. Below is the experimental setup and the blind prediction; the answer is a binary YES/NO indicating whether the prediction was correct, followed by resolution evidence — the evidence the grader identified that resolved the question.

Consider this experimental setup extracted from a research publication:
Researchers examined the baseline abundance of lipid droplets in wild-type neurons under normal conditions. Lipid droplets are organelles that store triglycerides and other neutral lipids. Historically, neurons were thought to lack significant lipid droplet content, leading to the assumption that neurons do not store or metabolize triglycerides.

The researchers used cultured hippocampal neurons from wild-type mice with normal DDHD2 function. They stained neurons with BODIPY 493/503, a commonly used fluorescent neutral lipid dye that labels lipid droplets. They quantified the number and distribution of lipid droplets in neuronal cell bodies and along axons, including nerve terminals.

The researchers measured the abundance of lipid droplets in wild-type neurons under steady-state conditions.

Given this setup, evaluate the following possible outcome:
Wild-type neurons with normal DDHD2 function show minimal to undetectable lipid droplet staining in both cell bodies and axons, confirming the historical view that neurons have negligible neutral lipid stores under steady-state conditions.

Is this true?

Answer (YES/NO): NO